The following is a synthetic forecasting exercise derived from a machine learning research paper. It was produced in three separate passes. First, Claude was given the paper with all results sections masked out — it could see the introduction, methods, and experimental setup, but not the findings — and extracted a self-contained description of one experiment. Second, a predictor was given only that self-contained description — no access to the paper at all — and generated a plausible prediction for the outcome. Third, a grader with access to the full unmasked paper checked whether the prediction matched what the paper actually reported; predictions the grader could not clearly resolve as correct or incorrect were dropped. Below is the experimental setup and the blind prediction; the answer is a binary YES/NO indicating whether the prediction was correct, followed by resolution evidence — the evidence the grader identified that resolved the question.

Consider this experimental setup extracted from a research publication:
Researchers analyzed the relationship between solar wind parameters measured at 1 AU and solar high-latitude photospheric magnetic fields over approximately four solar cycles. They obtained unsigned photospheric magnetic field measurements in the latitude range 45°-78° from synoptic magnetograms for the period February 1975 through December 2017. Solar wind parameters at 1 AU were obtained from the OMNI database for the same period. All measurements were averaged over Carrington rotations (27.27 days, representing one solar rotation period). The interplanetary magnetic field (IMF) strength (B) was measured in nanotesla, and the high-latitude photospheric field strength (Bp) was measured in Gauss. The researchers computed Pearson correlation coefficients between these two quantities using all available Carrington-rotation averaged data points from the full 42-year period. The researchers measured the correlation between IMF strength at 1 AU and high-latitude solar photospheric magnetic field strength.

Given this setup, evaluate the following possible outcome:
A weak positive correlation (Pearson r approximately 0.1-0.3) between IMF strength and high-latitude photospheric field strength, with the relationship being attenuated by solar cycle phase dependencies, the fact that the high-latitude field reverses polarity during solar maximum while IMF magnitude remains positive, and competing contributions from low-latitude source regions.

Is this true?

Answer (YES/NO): NO